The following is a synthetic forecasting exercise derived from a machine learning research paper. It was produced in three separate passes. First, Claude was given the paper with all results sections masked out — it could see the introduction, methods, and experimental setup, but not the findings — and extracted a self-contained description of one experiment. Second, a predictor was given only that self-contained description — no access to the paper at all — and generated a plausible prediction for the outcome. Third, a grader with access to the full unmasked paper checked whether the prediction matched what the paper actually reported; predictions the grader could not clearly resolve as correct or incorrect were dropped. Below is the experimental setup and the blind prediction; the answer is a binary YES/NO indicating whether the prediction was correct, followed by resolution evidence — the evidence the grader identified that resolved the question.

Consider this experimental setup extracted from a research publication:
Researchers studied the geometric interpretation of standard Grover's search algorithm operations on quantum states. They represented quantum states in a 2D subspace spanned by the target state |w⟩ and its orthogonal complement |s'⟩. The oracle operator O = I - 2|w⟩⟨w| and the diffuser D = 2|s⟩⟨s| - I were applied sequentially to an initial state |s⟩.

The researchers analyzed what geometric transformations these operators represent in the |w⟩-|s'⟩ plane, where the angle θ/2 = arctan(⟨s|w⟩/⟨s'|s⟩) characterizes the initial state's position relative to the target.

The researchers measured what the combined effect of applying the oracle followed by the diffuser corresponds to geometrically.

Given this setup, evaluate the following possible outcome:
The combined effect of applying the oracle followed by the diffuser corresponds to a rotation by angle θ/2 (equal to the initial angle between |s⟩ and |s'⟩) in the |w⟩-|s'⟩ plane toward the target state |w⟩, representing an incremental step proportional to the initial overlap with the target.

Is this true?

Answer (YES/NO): NO